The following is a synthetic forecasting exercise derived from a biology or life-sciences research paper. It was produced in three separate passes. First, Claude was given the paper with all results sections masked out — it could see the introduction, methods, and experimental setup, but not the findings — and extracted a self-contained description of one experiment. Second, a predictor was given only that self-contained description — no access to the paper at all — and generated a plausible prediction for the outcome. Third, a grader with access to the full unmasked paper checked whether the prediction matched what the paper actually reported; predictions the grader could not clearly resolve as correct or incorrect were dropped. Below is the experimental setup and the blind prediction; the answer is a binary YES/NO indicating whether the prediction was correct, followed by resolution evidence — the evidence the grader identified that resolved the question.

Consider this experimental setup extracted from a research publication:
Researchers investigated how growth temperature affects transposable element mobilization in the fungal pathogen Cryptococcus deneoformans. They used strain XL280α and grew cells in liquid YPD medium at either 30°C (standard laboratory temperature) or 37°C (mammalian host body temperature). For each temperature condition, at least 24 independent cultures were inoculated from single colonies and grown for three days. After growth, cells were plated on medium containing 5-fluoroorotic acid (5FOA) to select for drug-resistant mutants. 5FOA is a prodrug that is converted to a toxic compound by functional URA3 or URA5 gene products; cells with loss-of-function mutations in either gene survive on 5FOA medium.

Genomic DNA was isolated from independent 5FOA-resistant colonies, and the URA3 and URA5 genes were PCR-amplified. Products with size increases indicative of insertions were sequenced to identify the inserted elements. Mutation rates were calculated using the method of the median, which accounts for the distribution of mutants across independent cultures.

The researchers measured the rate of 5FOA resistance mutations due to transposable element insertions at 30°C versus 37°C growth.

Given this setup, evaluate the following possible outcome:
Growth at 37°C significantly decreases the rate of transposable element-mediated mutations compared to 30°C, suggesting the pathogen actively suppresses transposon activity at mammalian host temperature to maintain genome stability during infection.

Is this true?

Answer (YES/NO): NO